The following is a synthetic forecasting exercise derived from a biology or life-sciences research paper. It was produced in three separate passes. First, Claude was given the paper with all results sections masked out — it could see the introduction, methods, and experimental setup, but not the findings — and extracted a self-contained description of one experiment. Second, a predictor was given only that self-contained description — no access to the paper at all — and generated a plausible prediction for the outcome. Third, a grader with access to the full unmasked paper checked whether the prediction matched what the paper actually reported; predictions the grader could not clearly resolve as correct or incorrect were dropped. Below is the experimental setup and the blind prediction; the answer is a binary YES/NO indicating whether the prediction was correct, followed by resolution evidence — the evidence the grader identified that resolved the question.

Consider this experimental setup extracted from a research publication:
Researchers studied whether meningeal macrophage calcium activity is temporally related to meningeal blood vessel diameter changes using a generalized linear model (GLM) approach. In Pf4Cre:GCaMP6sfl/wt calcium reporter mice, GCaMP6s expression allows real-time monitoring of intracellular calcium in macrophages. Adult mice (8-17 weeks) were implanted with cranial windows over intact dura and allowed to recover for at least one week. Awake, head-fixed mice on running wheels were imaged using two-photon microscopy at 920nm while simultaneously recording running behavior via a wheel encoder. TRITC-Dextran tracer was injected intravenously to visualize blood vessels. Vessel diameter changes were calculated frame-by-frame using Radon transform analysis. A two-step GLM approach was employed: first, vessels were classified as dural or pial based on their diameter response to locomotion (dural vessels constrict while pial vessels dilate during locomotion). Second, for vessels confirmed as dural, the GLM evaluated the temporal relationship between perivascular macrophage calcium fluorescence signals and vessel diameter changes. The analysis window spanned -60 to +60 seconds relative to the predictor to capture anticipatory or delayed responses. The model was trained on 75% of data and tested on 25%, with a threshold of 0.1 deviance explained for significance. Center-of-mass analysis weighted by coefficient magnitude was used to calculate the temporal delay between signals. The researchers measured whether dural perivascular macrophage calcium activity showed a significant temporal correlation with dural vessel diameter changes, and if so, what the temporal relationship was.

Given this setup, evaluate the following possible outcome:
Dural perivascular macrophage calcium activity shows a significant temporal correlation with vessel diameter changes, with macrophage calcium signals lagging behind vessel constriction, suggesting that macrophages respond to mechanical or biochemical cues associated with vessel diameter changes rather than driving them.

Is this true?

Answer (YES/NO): NO